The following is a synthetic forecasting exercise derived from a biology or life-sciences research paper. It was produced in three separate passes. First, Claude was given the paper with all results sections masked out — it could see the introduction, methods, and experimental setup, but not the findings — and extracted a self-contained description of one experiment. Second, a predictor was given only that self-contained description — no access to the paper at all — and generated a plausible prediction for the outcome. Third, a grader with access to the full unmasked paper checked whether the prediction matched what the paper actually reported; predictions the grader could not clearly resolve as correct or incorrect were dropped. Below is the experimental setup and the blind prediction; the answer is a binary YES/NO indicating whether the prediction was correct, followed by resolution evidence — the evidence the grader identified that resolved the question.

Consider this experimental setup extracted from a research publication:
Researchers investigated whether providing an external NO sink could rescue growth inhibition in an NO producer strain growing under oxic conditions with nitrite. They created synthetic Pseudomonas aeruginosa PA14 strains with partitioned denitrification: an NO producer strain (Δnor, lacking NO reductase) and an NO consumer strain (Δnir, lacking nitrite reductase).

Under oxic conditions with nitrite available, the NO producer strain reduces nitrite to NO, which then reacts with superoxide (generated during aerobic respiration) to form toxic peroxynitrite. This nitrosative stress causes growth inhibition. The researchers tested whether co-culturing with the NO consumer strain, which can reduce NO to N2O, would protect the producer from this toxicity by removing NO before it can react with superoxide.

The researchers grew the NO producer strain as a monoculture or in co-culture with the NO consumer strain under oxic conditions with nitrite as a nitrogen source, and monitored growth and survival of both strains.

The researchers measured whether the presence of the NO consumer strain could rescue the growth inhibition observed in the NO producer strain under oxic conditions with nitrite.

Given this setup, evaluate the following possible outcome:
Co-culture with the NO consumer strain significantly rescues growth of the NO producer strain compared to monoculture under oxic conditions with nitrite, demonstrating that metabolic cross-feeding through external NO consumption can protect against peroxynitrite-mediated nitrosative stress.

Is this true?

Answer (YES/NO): NO